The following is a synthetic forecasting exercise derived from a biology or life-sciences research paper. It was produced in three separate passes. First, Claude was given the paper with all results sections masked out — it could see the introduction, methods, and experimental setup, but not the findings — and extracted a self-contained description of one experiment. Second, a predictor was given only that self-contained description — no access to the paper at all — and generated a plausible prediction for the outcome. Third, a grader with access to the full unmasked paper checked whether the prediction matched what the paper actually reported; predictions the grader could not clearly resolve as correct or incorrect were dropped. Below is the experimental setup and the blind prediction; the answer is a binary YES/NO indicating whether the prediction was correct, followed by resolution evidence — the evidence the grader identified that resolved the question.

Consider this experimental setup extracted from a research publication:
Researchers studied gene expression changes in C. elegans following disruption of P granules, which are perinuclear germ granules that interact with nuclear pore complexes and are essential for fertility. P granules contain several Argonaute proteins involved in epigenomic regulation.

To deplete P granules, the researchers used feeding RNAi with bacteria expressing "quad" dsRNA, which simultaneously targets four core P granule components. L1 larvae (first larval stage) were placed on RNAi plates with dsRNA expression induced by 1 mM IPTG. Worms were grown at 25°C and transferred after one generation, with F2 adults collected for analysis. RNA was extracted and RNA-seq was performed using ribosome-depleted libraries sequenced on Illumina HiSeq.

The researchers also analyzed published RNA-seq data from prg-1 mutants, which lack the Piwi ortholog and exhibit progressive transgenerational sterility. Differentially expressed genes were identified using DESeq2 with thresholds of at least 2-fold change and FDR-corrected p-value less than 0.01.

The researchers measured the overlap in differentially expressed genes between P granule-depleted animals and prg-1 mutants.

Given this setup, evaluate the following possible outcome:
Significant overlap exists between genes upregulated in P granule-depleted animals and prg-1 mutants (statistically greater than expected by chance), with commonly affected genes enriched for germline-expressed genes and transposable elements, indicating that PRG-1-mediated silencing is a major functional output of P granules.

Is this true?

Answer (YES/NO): NO